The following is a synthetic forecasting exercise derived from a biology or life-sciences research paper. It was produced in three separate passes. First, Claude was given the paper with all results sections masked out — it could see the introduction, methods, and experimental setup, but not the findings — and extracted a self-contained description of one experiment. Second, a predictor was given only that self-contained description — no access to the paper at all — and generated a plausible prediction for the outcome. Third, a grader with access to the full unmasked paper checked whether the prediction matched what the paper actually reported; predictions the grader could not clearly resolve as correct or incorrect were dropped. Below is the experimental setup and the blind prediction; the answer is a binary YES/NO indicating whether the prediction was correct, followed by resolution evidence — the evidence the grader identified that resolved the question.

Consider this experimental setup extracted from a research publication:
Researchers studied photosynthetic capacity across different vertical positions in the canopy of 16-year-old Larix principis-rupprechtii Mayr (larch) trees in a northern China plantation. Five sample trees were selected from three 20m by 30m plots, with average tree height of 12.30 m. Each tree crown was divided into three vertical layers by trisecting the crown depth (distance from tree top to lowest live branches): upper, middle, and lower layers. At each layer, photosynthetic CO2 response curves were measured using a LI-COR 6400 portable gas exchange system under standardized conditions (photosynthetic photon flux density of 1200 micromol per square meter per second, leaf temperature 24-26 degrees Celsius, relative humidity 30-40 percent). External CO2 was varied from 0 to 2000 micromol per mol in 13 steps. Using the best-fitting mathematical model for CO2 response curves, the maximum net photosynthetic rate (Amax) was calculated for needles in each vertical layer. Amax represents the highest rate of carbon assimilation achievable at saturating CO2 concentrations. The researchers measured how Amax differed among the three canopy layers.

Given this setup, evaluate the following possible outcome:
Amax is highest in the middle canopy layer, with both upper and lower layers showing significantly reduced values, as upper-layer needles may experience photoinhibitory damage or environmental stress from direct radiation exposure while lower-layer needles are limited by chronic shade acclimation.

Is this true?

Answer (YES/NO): NO